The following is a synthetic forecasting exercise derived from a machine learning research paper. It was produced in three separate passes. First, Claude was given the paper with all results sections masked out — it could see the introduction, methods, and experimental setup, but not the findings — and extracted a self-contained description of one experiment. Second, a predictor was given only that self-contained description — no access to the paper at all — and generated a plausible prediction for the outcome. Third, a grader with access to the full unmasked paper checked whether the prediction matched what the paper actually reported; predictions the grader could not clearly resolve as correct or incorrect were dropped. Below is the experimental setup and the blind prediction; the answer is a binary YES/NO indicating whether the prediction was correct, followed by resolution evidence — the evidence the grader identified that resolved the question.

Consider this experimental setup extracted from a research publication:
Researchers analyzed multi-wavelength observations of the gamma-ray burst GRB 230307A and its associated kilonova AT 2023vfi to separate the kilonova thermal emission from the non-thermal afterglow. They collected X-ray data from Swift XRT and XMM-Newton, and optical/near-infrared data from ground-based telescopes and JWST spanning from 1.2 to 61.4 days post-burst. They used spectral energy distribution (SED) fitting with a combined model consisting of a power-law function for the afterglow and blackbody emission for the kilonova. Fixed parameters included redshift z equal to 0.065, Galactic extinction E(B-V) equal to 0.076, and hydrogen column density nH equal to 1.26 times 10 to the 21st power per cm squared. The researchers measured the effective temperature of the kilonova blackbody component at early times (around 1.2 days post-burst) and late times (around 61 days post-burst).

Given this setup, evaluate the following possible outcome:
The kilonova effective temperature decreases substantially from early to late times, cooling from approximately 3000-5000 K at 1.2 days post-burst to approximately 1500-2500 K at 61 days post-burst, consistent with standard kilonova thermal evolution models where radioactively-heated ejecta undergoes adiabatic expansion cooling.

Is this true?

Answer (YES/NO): NO